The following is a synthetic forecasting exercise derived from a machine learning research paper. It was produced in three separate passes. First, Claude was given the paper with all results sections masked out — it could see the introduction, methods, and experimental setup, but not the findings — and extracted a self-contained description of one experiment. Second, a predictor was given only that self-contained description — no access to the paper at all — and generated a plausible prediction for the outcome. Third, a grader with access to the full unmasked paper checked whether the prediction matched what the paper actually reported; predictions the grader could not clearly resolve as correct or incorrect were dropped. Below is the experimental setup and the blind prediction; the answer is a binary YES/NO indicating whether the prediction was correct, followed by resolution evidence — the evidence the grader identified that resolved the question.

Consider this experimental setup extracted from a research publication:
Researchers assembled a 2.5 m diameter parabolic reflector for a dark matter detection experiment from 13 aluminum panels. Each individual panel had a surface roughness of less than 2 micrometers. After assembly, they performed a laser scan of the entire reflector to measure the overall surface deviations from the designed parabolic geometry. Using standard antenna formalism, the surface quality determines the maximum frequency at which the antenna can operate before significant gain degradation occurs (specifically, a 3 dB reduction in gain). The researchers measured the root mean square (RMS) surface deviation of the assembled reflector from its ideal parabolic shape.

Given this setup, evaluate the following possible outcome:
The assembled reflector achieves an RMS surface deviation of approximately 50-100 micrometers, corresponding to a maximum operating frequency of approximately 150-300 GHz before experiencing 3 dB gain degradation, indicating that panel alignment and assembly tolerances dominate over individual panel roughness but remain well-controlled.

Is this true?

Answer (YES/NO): NO